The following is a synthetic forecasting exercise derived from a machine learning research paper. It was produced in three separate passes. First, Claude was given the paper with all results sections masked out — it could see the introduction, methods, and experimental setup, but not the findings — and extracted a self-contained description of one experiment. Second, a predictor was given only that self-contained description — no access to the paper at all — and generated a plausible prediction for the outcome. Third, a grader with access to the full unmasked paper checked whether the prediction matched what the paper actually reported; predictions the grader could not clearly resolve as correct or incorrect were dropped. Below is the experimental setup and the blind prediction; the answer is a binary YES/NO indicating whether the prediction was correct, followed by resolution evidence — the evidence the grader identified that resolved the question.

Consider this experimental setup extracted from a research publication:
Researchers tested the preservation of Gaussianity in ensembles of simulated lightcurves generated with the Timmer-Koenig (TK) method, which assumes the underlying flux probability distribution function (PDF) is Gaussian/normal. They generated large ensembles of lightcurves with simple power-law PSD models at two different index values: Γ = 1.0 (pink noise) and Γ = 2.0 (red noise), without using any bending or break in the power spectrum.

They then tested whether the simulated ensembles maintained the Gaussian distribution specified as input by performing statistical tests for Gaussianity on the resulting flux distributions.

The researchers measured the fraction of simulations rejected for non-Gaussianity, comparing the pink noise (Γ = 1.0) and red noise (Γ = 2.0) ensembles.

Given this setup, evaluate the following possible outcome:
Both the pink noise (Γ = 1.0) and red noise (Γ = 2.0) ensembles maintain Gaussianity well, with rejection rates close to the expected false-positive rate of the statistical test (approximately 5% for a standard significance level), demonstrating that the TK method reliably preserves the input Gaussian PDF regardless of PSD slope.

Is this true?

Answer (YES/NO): NO